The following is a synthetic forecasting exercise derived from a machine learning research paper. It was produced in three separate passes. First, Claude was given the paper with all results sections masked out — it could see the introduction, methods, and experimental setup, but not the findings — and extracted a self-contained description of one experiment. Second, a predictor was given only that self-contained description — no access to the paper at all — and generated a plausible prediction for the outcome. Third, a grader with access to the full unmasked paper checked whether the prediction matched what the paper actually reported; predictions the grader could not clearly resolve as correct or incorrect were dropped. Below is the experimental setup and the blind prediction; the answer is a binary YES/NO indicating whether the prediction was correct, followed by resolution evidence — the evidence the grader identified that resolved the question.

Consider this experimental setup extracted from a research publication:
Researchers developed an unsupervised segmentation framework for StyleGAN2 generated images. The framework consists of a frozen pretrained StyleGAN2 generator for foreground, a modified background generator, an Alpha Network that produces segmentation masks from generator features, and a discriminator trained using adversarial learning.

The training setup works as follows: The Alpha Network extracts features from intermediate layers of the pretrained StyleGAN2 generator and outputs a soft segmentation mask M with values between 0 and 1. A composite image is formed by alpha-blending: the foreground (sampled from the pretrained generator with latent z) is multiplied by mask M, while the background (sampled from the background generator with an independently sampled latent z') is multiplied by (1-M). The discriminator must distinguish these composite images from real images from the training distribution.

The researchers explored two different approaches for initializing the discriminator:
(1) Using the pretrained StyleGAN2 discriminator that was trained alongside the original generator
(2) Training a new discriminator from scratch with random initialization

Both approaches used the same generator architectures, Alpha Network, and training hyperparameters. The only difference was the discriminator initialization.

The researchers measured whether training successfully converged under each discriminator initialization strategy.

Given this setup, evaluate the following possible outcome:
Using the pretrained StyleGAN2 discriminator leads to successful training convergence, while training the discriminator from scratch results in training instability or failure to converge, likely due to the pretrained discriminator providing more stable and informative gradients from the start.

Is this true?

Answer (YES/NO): NO